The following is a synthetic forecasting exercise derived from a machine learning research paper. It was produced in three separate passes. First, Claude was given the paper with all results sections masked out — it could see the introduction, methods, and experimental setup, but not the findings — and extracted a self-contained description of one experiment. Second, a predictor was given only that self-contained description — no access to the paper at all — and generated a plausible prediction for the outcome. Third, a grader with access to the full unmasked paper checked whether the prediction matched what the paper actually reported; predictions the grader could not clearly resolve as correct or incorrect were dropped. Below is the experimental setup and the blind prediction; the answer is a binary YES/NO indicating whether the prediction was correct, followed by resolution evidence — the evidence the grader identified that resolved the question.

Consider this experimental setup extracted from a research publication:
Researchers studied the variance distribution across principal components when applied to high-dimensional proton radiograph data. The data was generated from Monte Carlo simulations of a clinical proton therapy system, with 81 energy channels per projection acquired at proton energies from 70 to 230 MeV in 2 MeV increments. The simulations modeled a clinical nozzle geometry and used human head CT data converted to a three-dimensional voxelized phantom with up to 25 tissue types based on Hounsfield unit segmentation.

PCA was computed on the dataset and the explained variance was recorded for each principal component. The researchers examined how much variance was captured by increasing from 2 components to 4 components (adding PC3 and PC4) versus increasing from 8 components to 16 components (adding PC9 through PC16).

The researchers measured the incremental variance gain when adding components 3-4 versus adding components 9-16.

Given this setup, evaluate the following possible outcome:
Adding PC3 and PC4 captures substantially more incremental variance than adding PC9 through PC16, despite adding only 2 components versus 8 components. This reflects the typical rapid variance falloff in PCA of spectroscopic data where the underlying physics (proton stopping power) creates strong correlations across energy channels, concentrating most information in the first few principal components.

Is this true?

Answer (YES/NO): YES